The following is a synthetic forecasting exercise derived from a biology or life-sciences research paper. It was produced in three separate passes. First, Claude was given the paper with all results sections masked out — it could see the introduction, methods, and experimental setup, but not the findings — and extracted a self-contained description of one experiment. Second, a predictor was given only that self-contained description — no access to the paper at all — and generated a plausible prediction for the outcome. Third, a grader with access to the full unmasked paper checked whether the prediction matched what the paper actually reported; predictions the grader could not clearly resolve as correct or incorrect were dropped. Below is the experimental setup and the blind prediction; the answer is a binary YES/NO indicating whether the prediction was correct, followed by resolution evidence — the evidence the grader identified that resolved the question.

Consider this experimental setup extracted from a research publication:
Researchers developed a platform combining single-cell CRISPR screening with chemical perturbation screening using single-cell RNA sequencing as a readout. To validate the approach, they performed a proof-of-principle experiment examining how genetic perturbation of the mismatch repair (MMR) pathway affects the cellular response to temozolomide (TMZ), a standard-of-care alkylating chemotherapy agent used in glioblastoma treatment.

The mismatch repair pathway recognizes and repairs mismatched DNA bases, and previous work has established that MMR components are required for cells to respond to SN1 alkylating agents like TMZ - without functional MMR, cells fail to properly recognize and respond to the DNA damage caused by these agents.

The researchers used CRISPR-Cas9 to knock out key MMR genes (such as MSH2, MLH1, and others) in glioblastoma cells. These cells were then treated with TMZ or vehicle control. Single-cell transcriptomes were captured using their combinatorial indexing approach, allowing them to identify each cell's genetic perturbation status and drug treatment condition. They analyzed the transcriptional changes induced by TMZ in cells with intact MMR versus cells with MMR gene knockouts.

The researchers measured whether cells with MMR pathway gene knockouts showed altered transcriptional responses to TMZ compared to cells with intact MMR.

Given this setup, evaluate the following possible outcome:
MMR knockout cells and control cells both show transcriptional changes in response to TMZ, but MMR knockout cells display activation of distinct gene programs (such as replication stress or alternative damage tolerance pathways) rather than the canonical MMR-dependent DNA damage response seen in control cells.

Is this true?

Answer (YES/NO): NO